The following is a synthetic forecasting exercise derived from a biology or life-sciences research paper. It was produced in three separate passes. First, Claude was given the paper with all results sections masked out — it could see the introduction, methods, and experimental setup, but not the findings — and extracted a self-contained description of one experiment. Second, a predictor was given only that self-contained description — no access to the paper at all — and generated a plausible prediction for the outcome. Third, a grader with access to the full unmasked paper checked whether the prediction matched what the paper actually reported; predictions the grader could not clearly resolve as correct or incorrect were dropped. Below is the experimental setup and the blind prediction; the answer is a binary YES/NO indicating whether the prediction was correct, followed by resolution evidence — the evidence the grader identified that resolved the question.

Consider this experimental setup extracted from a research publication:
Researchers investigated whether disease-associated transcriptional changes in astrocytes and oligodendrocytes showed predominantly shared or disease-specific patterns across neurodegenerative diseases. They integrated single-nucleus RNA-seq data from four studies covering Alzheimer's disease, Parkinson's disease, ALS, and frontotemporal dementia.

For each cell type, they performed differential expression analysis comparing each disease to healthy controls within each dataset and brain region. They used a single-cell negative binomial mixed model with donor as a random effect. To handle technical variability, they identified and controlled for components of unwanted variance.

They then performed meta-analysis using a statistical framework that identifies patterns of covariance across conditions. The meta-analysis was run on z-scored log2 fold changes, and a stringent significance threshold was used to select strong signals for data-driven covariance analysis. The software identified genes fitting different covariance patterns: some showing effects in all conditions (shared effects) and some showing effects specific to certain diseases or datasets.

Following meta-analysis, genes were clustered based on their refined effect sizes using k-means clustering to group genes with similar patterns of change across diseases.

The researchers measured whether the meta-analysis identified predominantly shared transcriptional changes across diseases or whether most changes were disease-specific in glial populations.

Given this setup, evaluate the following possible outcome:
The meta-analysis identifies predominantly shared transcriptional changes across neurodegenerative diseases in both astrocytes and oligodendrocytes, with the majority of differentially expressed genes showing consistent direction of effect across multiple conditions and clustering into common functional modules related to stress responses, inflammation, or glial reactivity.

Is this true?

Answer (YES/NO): NO